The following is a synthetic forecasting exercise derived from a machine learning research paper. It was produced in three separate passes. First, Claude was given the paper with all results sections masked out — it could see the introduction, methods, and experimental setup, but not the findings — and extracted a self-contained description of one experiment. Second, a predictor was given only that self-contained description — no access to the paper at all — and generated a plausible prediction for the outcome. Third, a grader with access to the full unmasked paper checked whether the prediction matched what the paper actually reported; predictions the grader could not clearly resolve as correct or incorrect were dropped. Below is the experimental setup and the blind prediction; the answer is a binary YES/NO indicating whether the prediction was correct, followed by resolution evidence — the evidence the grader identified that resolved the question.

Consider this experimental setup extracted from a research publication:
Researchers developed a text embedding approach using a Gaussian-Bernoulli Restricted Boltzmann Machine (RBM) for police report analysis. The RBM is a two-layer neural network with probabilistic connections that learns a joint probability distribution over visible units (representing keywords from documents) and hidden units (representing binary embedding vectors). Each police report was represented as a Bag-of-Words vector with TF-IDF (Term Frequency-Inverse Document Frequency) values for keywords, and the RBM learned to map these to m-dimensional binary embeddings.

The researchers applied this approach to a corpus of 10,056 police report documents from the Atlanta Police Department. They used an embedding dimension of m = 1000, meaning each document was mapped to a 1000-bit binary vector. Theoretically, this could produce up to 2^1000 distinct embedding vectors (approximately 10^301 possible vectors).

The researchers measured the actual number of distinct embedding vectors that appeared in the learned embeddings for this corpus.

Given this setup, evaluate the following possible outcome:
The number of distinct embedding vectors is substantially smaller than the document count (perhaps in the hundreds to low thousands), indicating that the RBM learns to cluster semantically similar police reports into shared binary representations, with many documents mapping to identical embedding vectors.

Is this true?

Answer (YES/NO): YES